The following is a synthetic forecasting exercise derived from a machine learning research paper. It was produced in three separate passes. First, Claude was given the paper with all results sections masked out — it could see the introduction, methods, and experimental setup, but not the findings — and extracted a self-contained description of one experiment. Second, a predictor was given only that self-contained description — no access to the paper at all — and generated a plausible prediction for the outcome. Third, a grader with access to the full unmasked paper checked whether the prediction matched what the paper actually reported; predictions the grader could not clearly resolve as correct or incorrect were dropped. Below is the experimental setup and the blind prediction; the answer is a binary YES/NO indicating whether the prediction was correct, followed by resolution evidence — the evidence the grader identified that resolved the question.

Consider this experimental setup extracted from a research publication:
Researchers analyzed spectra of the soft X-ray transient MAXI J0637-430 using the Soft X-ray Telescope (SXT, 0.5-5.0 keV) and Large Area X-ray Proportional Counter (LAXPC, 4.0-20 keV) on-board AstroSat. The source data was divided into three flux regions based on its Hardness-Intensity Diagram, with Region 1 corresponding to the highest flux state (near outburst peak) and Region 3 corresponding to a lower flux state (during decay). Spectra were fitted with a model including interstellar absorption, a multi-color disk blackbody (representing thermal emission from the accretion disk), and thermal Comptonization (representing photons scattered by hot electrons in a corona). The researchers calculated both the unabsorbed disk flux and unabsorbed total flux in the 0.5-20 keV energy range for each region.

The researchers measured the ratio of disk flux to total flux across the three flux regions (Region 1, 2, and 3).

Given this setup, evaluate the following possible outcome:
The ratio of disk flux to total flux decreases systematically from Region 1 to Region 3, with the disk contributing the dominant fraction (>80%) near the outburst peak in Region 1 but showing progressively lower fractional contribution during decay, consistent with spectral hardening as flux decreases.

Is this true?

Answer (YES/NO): YES